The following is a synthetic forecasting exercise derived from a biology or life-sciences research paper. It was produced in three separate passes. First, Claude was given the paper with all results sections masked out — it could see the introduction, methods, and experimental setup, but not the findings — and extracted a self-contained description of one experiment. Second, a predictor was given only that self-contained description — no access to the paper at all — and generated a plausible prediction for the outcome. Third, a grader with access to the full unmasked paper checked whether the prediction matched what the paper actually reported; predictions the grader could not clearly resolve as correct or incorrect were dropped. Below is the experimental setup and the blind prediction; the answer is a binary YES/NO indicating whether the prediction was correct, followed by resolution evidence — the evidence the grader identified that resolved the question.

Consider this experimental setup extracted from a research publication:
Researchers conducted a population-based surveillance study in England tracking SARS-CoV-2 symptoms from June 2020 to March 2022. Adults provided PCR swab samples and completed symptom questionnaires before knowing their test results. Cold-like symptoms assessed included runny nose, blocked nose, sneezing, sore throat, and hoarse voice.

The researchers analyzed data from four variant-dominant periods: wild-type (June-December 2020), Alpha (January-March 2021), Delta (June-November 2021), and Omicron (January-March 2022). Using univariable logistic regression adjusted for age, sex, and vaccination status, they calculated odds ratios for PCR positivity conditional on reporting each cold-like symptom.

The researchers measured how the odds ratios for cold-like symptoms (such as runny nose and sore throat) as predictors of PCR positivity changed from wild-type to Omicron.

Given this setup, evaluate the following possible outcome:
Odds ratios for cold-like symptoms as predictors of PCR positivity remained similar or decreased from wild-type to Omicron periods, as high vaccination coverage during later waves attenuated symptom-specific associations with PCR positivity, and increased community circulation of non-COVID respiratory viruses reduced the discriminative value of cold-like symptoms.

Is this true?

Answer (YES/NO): NO